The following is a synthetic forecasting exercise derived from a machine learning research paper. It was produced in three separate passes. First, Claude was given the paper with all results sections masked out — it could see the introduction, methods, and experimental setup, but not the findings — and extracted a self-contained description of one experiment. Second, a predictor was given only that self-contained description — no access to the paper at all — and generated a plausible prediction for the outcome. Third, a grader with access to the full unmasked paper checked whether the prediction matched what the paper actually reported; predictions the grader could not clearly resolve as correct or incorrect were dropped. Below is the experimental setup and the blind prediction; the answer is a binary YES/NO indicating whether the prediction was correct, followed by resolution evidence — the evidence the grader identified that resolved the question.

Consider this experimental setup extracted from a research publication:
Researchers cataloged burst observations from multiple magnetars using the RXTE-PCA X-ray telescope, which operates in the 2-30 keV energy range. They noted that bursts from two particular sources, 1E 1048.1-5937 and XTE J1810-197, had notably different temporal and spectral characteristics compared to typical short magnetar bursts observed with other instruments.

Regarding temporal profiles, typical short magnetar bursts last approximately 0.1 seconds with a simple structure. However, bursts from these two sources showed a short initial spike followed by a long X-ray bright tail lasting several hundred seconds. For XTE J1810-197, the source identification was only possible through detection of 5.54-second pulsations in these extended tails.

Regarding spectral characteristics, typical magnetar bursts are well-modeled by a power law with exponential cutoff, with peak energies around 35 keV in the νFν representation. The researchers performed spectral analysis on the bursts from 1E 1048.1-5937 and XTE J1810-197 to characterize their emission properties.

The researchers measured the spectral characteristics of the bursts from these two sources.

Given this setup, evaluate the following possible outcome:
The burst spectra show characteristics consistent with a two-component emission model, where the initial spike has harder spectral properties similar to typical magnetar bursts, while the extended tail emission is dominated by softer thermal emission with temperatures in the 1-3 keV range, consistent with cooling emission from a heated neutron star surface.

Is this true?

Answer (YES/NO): NO